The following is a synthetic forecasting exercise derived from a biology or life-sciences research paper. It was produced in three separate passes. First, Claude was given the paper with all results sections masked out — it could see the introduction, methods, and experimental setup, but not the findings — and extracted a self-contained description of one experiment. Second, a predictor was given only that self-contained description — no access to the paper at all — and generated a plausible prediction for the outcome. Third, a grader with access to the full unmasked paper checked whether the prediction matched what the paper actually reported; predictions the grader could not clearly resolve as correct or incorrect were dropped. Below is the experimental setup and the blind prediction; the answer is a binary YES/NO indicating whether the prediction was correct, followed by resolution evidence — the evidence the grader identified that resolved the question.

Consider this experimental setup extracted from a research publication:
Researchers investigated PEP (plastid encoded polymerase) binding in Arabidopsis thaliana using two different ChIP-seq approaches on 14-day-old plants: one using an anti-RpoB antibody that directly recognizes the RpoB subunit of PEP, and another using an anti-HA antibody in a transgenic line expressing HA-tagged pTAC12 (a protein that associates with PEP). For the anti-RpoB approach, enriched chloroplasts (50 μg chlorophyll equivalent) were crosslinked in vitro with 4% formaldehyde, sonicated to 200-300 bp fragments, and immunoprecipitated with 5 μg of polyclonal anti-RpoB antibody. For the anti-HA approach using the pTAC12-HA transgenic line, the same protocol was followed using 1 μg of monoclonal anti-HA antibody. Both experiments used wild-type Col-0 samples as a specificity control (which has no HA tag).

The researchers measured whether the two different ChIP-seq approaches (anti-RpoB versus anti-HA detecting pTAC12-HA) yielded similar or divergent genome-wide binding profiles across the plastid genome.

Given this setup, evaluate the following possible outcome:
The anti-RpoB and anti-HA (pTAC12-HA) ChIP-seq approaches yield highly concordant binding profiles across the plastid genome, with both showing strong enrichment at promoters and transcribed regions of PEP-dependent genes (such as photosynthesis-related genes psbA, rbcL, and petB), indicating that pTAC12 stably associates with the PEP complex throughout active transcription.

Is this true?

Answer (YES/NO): YES